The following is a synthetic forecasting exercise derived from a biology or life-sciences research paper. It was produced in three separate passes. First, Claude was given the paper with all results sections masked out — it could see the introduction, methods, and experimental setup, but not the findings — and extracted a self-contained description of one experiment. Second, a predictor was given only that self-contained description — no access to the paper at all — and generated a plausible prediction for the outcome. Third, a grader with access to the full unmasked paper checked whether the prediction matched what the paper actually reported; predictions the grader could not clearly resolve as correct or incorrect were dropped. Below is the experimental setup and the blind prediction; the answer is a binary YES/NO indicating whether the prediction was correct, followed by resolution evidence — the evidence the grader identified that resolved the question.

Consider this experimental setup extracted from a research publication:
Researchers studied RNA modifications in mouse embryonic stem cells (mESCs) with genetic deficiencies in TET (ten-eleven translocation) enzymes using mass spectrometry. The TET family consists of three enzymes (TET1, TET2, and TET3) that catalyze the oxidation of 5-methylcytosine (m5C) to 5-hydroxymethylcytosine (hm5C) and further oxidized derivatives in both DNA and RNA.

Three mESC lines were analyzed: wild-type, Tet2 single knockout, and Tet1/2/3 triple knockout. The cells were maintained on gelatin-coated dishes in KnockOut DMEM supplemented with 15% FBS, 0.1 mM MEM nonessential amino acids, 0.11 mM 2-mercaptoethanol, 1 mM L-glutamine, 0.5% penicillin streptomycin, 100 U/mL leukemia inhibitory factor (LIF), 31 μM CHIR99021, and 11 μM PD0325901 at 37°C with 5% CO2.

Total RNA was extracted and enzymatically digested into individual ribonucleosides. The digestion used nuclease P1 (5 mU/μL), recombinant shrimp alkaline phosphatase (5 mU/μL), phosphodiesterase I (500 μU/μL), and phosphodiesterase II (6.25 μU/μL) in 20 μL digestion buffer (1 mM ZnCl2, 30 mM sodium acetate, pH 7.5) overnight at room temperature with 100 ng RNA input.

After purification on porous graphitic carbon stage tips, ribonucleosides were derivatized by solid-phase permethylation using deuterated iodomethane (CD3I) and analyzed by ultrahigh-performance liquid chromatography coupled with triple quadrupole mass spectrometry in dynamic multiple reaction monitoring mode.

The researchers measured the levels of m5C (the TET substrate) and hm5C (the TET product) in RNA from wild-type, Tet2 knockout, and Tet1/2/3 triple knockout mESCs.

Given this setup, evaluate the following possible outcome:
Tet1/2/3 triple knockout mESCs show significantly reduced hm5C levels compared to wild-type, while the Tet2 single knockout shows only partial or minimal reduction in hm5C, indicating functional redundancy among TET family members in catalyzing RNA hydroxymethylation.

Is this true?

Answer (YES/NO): NO